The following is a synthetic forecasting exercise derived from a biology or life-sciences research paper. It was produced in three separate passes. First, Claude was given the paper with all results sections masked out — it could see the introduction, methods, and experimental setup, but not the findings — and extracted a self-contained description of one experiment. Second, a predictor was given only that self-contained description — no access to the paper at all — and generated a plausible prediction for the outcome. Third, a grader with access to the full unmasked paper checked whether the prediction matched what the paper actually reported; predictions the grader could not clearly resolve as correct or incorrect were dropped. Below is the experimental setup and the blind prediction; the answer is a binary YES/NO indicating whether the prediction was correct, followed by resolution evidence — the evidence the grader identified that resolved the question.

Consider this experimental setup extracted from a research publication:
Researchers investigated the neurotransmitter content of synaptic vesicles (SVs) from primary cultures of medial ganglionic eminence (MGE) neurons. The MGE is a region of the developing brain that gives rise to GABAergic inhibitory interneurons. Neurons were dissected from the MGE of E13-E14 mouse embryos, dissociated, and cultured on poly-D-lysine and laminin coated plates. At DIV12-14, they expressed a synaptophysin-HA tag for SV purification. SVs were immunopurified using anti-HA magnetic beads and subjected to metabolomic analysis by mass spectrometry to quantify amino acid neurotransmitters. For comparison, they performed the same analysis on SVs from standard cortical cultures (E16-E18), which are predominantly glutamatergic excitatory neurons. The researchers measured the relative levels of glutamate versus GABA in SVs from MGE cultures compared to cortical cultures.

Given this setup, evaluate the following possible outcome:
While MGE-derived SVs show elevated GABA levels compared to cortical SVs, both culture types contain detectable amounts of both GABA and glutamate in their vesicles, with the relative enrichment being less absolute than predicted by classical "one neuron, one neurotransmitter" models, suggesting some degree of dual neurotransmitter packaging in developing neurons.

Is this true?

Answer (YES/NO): NO